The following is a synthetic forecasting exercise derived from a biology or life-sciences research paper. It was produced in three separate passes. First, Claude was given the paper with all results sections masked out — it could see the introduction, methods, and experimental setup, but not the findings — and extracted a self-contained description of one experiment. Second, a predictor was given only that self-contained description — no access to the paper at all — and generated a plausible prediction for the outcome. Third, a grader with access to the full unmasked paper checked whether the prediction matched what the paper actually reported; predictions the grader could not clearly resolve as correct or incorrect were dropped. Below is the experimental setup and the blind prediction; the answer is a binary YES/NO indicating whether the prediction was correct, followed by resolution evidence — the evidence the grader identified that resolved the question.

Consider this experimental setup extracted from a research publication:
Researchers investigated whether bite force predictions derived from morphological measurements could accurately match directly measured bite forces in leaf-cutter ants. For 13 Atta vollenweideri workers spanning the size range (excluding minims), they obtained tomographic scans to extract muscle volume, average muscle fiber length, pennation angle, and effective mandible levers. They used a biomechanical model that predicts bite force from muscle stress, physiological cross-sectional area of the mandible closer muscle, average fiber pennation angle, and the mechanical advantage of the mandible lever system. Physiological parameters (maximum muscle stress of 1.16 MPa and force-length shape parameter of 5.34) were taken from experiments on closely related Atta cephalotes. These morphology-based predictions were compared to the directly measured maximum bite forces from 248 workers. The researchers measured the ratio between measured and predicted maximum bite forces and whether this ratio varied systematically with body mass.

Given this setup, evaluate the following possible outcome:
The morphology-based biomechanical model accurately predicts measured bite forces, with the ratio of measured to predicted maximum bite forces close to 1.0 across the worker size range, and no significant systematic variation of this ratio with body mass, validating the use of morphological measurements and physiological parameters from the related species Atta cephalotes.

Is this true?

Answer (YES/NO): YES